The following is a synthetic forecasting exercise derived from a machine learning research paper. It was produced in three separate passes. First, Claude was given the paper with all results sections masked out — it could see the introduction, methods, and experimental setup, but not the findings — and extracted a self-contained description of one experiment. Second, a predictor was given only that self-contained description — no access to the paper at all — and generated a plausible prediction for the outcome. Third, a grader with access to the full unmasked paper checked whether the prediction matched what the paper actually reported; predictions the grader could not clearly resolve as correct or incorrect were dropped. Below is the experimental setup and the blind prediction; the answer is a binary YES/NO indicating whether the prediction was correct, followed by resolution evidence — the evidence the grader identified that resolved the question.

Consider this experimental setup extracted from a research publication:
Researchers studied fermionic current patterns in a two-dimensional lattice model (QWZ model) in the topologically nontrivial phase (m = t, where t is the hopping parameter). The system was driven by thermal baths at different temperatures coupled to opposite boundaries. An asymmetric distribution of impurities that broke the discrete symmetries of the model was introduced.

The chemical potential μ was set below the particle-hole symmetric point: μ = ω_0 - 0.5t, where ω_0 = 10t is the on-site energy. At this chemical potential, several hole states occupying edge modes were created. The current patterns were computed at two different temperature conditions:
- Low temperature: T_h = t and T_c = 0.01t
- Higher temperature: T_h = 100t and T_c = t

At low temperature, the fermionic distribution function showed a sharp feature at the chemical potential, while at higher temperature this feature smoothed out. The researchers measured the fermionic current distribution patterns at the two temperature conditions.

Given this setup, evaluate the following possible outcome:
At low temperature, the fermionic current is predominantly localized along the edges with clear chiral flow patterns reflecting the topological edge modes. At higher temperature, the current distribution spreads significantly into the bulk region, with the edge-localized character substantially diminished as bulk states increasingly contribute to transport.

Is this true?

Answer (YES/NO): NO